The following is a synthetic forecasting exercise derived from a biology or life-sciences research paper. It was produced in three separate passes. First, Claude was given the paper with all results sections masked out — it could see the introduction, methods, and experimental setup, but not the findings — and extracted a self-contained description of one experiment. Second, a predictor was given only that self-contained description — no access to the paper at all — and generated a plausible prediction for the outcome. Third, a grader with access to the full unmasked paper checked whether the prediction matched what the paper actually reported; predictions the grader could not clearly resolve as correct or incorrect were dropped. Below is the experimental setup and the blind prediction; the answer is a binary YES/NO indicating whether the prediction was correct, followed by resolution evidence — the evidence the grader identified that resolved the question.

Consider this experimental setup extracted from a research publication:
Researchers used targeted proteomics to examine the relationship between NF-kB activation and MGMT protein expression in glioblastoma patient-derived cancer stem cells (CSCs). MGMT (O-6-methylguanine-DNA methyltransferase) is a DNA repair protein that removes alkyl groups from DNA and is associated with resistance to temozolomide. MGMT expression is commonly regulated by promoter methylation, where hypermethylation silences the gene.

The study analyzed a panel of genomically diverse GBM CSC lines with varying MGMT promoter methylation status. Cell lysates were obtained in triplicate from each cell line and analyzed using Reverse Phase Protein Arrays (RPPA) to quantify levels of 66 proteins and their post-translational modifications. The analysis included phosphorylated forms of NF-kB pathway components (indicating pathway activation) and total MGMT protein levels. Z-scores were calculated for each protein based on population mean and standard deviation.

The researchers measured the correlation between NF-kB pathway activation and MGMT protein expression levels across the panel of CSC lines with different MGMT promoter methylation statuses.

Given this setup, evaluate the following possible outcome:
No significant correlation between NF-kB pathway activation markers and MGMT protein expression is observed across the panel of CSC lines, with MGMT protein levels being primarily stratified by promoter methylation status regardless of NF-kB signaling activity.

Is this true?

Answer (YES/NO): NO